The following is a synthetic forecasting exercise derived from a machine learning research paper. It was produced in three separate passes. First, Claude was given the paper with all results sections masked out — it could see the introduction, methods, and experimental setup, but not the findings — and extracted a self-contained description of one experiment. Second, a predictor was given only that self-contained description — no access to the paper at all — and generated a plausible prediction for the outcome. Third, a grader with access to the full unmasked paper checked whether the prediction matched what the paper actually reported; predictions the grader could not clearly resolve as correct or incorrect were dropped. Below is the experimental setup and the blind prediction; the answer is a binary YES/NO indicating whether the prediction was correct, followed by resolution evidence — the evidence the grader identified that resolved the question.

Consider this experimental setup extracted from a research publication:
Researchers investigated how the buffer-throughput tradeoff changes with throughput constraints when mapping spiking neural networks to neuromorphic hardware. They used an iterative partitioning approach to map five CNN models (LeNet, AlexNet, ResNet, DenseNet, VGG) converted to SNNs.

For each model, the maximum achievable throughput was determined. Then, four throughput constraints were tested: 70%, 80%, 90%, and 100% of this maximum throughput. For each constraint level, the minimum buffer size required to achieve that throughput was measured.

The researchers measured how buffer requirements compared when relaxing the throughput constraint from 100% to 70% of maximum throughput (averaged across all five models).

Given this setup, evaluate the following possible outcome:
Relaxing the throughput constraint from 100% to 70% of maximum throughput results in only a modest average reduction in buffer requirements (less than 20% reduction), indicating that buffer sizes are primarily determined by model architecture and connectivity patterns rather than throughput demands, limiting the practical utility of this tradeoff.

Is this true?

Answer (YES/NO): YES